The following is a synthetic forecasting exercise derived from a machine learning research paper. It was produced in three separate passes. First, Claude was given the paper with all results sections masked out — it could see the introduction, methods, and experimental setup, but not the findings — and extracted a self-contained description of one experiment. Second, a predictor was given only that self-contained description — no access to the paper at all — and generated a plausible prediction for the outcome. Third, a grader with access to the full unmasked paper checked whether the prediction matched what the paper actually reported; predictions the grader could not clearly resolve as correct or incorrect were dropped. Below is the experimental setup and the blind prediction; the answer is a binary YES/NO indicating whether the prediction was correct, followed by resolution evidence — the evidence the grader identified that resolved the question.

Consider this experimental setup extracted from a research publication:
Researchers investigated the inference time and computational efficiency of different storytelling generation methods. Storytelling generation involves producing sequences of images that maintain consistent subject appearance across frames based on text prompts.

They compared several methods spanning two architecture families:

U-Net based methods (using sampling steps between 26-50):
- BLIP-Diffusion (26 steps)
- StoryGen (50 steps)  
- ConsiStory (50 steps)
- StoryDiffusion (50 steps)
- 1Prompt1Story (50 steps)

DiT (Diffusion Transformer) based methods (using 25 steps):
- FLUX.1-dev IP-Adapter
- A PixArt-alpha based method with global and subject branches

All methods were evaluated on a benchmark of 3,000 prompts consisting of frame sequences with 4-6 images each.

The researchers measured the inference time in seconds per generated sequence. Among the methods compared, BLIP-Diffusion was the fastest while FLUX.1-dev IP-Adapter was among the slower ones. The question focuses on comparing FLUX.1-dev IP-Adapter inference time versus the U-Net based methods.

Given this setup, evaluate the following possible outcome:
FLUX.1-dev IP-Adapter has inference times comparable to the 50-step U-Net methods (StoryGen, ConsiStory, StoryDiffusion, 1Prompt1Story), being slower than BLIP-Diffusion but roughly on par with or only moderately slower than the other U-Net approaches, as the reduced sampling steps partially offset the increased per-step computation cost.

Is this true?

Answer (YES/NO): NO